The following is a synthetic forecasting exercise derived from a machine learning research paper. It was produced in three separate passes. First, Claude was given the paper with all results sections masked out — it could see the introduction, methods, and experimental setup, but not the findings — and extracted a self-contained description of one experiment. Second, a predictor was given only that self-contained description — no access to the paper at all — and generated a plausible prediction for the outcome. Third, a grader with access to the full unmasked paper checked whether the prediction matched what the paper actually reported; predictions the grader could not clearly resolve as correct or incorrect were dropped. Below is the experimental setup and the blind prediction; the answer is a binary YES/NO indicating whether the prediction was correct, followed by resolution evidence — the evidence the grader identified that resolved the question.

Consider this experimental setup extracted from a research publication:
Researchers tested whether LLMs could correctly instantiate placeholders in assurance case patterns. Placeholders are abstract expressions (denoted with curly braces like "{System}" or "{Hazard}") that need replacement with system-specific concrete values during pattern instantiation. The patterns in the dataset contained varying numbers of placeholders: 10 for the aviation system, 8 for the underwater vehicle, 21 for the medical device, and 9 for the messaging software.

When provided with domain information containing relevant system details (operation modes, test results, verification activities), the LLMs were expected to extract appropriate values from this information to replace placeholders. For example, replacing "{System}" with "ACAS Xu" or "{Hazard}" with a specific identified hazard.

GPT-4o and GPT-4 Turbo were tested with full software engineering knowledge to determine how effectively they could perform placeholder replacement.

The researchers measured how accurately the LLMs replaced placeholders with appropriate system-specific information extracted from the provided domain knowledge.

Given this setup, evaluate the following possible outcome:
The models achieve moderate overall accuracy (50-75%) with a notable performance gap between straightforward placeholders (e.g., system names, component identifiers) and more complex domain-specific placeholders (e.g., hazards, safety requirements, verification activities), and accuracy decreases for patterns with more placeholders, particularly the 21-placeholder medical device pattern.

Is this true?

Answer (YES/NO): NO